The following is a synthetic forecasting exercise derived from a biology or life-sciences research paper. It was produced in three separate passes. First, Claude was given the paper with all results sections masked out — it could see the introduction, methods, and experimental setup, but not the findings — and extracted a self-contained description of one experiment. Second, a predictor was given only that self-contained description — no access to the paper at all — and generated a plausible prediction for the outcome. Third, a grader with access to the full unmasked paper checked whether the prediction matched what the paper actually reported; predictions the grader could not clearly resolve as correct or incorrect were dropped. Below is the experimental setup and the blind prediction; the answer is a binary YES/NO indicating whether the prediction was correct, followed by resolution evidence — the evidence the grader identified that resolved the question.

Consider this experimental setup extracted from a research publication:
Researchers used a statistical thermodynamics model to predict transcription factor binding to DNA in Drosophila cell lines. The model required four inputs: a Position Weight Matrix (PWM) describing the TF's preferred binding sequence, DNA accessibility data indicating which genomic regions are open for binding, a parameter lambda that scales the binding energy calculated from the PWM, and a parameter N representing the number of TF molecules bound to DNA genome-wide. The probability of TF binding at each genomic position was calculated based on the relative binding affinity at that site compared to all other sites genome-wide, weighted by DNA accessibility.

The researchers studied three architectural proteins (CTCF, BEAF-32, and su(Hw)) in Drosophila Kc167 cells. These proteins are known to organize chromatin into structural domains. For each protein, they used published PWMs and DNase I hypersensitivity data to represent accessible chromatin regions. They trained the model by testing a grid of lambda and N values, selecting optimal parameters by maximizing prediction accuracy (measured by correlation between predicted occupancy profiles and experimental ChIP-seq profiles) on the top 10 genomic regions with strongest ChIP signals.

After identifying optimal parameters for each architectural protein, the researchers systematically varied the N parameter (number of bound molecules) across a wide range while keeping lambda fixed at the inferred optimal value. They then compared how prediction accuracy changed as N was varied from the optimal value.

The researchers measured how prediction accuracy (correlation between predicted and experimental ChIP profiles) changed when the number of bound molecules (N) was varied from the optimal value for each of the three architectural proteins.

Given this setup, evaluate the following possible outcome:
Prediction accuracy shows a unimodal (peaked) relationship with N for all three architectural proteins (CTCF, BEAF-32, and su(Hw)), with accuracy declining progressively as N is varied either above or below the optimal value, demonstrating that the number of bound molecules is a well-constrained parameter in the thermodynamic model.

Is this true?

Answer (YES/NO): NO